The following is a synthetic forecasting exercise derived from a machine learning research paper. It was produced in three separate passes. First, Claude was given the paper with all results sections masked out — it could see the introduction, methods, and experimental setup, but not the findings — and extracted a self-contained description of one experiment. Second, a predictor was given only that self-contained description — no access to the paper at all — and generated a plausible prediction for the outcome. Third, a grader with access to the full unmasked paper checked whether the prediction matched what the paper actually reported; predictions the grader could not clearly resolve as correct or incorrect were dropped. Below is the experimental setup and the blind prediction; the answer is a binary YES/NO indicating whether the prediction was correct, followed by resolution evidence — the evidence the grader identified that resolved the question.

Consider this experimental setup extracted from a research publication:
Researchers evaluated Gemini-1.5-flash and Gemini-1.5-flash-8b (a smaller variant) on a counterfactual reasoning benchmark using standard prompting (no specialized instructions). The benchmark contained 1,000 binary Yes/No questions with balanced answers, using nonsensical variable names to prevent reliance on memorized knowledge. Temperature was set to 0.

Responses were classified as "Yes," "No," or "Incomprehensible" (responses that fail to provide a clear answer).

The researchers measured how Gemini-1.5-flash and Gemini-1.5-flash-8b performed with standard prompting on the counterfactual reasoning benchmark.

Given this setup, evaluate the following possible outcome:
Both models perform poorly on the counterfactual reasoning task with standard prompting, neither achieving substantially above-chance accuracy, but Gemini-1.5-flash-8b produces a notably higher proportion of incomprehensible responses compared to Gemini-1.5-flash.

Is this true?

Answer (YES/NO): NO